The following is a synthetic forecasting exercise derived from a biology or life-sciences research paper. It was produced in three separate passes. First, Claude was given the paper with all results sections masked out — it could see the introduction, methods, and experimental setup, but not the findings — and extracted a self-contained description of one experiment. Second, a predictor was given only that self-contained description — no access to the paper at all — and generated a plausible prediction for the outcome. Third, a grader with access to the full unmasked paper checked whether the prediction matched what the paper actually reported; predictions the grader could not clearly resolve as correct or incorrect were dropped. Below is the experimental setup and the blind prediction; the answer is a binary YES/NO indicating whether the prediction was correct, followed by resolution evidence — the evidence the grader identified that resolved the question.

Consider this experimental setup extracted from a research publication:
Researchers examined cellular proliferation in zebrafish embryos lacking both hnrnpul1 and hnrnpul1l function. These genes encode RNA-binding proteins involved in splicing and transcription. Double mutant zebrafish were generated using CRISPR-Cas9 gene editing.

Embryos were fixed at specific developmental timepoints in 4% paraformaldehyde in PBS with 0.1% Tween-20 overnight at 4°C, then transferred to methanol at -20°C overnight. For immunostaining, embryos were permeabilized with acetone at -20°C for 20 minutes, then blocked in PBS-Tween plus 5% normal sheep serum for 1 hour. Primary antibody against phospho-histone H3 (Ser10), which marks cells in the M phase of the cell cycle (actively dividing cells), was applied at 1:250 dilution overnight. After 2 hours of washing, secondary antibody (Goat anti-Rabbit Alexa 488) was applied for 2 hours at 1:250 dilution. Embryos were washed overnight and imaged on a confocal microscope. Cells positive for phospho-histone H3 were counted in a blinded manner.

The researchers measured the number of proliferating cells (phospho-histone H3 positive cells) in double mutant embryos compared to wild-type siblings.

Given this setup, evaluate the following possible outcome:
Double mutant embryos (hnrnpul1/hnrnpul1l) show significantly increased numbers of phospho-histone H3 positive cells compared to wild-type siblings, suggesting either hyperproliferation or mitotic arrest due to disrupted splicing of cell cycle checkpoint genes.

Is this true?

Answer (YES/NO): NO